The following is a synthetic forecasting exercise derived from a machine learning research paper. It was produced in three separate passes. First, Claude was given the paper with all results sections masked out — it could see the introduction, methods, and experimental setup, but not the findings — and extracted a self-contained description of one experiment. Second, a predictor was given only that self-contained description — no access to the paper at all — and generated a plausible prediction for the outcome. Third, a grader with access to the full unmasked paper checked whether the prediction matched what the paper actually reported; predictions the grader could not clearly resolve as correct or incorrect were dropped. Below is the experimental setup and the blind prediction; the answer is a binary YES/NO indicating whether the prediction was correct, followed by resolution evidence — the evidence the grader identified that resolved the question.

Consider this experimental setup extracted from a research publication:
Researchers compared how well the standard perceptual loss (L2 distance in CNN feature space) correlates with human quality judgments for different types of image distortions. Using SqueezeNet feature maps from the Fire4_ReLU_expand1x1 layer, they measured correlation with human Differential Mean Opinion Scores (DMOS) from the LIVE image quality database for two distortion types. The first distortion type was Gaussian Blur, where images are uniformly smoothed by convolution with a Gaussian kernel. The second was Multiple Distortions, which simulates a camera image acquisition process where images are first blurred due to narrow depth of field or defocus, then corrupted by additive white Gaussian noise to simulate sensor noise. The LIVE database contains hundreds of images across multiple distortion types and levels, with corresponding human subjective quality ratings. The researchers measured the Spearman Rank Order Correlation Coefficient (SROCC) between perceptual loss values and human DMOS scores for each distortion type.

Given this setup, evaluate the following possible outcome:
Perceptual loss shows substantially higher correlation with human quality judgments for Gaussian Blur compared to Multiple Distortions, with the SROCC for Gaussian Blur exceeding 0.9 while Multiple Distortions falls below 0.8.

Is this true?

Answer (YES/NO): NO